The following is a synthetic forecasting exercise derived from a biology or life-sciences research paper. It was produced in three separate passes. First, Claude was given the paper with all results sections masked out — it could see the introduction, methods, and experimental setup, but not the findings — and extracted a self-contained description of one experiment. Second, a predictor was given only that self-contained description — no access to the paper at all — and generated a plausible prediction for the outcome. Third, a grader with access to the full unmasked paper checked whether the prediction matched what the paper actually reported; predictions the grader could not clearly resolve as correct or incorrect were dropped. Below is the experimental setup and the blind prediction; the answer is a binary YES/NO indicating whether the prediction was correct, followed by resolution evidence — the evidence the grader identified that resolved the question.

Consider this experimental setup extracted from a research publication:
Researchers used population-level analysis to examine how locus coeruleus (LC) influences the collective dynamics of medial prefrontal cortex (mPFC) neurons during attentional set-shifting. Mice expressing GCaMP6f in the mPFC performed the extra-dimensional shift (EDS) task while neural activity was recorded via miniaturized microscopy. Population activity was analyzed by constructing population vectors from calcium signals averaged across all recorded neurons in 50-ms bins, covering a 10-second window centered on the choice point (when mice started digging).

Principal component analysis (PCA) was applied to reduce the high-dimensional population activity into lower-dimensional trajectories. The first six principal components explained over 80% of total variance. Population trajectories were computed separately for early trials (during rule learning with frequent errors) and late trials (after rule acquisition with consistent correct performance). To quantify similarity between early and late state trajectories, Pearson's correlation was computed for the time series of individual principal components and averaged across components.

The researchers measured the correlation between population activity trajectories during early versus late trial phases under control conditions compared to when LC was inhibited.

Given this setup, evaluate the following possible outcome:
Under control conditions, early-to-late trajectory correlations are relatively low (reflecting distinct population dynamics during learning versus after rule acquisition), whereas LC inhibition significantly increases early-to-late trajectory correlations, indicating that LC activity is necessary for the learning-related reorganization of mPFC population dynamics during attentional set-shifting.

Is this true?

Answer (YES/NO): YES